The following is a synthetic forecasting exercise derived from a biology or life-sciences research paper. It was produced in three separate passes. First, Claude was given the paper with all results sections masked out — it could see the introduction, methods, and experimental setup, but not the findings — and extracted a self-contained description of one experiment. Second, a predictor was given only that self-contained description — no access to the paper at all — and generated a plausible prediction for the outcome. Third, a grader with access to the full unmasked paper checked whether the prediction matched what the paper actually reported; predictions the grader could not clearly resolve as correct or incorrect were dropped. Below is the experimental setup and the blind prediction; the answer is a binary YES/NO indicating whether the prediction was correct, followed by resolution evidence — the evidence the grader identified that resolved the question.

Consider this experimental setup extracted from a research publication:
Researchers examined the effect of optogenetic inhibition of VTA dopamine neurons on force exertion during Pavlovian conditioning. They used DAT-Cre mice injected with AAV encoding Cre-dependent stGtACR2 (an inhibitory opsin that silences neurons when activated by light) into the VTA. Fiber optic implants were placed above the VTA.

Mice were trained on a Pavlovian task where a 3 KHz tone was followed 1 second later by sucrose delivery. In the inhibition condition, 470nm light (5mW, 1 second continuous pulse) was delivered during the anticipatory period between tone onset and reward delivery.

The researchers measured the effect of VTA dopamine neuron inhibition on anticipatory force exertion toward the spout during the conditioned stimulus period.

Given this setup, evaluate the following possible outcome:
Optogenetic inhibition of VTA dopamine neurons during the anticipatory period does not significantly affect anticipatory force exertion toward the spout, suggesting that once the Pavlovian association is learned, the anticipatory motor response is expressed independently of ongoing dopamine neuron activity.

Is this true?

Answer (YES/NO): NO